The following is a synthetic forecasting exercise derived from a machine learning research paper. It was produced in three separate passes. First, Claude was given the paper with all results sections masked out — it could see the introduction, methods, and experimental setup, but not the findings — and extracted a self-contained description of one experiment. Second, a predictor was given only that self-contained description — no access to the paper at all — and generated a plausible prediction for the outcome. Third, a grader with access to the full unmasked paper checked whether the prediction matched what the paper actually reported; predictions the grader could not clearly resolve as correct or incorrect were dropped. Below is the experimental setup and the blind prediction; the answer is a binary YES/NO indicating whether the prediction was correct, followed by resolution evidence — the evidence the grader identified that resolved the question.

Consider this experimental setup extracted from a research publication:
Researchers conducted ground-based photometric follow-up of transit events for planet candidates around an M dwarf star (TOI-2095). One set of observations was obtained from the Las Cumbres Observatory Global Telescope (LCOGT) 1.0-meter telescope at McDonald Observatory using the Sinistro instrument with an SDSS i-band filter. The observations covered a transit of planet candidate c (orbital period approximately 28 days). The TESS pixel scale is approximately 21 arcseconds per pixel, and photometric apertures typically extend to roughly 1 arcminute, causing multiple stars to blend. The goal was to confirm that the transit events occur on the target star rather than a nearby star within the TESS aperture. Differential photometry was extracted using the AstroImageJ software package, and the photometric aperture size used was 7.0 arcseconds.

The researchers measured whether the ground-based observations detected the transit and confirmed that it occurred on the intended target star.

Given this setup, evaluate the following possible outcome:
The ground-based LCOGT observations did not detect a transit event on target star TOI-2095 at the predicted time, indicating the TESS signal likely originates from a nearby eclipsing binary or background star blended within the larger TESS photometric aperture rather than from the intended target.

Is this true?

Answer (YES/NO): NO